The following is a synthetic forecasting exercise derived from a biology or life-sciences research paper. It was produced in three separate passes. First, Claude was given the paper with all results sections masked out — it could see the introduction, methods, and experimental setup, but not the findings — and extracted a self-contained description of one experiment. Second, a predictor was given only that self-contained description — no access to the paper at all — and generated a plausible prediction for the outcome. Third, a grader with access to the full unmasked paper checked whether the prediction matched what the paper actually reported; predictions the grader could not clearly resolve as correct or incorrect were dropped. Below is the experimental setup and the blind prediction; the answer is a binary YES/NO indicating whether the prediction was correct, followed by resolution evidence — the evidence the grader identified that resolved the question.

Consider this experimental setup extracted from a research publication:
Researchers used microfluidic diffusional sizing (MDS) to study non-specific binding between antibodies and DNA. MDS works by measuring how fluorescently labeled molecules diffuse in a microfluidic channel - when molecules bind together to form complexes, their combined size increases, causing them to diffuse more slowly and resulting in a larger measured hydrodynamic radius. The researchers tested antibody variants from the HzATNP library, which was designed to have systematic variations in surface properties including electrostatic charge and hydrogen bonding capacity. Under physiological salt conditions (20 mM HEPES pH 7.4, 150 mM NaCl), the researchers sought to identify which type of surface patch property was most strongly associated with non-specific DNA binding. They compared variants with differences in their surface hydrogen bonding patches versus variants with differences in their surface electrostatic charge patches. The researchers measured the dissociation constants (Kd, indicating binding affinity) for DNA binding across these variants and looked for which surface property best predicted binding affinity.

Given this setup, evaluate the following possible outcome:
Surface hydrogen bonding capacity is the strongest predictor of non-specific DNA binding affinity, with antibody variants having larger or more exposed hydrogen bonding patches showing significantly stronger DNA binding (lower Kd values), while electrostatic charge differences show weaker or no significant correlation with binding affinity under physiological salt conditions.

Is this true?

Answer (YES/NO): YES